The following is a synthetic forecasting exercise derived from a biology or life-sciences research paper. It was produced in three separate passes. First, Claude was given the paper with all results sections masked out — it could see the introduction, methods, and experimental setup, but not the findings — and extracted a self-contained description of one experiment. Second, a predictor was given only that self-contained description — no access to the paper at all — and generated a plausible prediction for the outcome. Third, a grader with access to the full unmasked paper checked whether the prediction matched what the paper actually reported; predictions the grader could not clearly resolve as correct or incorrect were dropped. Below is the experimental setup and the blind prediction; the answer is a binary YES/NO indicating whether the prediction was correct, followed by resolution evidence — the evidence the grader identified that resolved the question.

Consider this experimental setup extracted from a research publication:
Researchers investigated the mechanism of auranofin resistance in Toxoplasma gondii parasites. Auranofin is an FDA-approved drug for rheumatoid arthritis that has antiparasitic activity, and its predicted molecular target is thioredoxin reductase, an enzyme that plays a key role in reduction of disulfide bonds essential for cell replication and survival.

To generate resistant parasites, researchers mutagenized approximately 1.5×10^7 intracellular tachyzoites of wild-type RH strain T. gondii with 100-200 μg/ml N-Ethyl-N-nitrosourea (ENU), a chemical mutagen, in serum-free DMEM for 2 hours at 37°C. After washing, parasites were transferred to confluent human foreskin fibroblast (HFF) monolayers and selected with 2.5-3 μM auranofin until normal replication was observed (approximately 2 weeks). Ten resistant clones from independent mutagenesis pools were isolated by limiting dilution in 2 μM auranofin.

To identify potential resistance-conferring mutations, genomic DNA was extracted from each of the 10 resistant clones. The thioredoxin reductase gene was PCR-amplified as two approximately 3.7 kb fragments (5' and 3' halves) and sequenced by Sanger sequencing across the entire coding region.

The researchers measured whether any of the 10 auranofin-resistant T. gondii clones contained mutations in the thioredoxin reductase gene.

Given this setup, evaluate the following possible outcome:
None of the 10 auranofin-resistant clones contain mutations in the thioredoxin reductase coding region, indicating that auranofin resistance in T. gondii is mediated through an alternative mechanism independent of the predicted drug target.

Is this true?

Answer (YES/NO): YES